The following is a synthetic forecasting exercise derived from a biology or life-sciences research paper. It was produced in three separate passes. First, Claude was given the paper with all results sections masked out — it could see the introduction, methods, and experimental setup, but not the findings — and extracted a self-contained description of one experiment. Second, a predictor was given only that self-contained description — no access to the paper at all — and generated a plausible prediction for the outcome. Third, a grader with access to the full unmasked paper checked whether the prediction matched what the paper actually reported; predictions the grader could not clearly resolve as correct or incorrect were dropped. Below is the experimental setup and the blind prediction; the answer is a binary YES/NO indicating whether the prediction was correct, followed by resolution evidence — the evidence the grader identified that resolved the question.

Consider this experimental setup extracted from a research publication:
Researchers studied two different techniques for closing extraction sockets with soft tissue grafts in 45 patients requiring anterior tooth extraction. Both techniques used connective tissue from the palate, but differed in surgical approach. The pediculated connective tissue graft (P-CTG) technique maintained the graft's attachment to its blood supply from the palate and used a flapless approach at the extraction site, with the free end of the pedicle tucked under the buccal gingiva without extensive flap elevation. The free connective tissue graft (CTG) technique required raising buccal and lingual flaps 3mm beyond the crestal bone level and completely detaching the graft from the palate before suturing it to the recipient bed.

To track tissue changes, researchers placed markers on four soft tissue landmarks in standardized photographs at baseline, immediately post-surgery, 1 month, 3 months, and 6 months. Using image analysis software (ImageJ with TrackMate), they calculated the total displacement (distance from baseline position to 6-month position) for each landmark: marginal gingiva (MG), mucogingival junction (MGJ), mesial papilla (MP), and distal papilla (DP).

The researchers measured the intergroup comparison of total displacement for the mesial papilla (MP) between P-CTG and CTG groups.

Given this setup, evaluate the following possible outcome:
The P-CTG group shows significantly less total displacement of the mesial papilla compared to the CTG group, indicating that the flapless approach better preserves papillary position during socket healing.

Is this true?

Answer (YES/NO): YES